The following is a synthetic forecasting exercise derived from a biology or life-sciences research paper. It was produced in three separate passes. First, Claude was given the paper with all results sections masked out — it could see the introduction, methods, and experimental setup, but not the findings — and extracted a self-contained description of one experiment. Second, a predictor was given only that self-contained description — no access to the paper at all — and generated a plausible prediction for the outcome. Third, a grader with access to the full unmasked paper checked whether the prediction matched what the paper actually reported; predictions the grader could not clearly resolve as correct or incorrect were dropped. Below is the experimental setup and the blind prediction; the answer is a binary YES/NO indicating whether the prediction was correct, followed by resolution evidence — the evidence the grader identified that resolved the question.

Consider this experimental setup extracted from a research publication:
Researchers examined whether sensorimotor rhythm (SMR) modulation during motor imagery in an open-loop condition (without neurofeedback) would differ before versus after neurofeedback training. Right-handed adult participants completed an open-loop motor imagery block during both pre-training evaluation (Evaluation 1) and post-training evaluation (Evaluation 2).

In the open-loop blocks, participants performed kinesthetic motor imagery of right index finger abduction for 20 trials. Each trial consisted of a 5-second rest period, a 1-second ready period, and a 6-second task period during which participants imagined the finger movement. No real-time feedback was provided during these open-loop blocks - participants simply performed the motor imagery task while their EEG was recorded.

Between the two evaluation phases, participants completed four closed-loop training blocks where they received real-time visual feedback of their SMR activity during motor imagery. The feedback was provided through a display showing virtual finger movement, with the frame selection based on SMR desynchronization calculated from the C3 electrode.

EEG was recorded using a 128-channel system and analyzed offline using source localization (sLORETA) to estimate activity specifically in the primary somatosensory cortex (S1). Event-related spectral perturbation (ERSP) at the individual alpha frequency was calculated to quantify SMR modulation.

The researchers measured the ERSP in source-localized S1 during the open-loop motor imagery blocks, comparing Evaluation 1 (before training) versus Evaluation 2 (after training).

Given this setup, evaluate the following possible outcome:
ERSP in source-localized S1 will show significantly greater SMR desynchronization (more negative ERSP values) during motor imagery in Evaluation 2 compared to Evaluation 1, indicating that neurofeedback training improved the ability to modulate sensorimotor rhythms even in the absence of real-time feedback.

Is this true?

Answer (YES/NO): YES